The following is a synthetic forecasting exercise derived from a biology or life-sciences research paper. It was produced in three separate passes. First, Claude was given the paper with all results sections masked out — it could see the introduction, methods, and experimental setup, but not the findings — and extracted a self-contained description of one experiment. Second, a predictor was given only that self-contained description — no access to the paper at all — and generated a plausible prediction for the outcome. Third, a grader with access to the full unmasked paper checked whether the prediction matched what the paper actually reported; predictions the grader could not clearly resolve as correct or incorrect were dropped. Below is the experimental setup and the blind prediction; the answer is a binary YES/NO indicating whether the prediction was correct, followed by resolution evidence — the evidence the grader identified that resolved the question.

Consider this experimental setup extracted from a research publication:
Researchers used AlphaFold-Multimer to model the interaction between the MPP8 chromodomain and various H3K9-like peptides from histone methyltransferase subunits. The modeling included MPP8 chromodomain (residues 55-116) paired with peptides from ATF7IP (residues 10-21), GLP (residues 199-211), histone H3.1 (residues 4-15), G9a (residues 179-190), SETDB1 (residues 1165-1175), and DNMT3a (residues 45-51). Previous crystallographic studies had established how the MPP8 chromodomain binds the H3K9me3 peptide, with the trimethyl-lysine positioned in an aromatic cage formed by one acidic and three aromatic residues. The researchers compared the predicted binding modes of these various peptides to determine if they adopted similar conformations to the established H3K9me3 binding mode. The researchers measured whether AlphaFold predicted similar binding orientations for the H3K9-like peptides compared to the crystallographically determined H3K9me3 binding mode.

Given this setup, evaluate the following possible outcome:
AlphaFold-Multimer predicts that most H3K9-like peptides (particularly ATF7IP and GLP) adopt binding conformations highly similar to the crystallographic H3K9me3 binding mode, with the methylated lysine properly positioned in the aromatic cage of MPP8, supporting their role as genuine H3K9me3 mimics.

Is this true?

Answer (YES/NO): YES